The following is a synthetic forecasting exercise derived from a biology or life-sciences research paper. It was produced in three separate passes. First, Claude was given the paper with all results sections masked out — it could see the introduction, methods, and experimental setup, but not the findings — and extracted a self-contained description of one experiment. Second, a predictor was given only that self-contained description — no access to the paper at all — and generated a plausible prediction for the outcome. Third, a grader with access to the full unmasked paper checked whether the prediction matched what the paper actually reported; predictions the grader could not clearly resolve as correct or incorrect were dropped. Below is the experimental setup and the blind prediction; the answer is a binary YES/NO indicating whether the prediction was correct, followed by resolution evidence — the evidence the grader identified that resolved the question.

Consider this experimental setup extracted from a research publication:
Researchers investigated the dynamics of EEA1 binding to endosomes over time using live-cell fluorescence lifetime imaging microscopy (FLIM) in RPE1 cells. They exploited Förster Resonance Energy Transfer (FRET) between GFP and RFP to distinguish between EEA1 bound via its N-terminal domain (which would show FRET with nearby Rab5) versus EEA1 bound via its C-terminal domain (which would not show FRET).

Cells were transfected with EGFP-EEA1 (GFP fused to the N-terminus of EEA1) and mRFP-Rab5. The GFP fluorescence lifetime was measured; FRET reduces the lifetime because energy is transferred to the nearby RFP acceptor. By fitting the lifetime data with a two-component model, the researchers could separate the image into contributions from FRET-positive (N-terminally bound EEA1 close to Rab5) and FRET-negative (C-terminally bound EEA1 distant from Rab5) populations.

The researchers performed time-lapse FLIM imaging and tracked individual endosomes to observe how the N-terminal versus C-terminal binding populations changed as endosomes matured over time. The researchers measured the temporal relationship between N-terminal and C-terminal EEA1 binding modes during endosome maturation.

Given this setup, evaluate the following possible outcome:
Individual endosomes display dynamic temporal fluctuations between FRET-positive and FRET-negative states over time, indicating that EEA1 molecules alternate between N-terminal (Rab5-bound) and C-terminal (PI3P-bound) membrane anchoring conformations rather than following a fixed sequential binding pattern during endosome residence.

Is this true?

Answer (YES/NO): NO